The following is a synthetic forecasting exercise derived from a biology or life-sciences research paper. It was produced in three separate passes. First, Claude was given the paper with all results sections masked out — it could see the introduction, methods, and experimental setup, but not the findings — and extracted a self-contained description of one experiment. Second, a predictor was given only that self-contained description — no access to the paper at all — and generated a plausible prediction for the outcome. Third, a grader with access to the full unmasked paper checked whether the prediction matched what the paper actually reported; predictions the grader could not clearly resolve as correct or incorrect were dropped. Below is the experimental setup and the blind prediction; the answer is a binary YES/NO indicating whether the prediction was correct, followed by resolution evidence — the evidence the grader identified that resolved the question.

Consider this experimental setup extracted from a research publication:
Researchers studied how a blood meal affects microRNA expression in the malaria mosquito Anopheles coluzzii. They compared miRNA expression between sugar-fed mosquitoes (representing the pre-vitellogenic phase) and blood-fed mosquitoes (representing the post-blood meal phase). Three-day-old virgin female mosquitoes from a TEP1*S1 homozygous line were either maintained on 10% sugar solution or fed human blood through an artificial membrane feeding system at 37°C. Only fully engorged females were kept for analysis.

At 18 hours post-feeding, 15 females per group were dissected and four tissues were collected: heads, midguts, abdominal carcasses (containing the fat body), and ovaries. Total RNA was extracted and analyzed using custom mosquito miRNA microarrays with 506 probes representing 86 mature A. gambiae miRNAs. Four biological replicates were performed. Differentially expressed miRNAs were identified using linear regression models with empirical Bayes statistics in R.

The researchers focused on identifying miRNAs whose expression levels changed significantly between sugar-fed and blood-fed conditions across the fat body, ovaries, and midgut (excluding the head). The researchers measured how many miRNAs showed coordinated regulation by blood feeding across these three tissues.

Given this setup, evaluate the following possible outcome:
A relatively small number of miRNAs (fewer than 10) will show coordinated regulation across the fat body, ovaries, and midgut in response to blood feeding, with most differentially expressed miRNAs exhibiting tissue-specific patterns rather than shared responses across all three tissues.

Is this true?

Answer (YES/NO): NO